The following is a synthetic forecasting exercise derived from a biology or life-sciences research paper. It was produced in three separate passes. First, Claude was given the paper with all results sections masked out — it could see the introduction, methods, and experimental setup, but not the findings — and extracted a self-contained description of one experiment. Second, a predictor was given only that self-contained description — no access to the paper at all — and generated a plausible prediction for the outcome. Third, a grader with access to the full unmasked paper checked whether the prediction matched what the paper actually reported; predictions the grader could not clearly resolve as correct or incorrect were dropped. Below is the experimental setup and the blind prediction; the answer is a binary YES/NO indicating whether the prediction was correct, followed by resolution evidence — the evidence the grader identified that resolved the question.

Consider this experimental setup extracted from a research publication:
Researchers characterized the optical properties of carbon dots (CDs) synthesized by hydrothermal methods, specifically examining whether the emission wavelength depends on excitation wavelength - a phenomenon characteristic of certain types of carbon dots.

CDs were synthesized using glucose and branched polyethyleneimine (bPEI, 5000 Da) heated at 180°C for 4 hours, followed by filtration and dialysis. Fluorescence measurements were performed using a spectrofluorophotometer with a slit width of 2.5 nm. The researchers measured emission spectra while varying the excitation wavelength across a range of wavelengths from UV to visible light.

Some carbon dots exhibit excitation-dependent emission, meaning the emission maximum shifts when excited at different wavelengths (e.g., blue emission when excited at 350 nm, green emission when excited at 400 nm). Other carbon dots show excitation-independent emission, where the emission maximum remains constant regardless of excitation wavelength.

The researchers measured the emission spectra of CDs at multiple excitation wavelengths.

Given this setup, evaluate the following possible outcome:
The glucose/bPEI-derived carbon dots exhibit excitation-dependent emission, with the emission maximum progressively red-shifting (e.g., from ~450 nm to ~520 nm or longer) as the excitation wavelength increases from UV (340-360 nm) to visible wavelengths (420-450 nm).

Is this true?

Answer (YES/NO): YES